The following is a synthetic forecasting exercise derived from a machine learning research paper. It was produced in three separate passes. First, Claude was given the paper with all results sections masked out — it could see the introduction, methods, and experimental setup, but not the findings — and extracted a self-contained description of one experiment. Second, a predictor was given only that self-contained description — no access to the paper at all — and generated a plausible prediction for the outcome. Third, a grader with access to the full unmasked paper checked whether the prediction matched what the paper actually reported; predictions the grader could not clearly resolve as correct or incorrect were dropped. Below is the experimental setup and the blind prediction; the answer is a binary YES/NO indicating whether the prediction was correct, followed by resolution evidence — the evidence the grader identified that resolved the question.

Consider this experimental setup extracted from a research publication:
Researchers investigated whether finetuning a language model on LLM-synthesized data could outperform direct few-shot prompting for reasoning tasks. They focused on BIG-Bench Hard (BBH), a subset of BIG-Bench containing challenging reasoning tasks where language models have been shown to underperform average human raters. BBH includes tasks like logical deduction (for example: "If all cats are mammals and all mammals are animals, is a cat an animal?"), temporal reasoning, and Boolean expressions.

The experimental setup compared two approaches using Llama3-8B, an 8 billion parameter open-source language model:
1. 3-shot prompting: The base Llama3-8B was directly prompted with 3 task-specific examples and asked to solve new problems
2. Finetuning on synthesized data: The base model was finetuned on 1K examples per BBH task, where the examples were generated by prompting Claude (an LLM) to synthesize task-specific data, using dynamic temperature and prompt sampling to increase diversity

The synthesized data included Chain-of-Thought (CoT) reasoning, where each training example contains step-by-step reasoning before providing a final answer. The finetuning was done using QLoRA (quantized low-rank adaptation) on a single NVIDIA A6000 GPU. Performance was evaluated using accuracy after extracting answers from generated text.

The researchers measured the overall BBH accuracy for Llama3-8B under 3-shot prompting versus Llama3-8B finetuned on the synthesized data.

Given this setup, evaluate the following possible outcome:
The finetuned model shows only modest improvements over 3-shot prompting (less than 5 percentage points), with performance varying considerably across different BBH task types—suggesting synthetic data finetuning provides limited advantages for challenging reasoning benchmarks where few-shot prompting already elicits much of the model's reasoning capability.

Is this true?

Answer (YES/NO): NO